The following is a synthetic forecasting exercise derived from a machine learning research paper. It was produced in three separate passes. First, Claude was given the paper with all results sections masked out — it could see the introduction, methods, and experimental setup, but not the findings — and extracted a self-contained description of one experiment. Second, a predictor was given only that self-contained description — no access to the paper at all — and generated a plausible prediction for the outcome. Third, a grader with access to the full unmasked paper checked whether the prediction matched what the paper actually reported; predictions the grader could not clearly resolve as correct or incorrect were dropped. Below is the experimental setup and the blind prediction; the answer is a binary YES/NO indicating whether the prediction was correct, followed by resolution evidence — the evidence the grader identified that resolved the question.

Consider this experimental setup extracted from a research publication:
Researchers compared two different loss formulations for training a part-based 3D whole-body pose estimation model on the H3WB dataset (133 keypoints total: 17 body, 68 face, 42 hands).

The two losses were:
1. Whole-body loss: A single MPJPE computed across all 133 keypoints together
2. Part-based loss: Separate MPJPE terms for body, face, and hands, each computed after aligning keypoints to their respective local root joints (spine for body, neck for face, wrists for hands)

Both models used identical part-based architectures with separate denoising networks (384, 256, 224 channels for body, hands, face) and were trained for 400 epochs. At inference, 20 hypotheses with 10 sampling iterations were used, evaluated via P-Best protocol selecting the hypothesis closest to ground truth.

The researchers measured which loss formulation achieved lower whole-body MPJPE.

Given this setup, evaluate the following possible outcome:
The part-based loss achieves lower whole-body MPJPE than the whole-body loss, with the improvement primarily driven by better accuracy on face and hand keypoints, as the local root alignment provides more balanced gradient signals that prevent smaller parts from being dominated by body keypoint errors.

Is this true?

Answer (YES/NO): NO